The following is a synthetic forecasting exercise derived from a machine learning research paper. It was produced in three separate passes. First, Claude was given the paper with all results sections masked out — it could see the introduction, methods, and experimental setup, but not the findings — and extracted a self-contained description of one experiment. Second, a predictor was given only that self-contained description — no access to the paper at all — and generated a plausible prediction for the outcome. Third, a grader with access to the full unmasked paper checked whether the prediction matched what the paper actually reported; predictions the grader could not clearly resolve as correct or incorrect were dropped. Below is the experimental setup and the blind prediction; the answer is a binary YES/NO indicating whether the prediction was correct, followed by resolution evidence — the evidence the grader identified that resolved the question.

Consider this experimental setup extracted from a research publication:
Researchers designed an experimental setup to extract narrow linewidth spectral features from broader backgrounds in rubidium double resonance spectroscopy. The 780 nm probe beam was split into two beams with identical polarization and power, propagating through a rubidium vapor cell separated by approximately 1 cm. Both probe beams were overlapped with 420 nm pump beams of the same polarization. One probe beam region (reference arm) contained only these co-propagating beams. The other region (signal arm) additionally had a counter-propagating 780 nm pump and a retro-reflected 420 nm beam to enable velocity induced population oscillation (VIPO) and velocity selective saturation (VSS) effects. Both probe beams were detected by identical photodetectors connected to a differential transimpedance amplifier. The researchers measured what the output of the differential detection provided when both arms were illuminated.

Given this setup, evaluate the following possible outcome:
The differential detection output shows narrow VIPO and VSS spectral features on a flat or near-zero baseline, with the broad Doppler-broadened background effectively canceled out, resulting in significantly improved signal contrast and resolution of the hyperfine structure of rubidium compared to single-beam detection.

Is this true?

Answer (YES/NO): YES